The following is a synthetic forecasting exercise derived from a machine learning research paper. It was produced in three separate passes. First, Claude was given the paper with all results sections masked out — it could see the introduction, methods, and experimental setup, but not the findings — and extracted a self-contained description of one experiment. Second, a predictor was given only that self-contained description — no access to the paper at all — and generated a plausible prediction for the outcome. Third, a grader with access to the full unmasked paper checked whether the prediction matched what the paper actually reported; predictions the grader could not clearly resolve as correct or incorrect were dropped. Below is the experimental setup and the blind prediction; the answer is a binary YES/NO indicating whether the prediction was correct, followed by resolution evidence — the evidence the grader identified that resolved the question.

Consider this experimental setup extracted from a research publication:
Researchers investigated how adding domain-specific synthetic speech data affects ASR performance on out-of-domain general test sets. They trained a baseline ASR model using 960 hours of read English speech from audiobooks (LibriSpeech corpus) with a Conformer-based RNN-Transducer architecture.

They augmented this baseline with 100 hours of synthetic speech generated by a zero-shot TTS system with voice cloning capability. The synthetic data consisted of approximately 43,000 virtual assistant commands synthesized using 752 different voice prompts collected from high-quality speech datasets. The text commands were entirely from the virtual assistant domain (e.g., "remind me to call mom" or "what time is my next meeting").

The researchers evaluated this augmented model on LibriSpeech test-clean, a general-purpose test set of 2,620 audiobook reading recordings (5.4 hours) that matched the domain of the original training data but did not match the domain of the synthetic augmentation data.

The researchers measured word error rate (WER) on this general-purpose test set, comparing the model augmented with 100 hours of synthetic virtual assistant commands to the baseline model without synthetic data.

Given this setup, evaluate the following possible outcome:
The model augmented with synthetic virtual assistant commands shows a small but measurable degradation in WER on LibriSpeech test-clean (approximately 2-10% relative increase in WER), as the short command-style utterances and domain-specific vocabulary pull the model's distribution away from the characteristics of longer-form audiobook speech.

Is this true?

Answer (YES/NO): NO